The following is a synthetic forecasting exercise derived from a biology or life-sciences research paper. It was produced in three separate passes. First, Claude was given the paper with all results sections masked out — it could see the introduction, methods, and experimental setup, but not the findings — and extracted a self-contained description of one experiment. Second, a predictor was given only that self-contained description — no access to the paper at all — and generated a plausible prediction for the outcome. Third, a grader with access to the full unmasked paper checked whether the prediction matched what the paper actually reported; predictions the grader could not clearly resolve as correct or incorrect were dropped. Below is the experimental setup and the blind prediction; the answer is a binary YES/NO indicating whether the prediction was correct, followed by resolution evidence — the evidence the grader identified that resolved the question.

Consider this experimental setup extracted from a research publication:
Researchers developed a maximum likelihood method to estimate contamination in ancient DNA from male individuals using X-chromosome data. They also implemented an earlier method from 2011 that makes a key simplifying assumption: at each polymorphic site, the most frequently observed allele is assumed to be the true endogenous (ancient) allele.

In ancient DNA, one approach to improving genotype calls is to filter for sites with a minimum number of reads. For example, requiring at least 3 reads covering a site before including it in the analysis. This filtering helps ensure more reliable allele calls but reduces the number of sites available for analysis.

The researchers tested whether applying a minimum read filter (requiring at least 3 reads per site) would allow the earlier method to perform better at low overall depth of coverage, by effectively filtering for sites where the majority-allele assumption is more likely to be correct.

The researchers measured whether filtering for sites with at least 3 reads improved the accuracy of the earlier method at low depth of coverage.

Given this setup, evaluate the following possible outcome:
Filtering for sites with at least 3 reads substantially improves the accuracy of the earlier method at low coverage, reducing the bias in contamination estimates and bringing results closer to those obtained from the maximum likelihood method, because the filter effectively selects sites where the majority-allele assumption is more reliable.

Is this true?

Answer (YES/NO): NO